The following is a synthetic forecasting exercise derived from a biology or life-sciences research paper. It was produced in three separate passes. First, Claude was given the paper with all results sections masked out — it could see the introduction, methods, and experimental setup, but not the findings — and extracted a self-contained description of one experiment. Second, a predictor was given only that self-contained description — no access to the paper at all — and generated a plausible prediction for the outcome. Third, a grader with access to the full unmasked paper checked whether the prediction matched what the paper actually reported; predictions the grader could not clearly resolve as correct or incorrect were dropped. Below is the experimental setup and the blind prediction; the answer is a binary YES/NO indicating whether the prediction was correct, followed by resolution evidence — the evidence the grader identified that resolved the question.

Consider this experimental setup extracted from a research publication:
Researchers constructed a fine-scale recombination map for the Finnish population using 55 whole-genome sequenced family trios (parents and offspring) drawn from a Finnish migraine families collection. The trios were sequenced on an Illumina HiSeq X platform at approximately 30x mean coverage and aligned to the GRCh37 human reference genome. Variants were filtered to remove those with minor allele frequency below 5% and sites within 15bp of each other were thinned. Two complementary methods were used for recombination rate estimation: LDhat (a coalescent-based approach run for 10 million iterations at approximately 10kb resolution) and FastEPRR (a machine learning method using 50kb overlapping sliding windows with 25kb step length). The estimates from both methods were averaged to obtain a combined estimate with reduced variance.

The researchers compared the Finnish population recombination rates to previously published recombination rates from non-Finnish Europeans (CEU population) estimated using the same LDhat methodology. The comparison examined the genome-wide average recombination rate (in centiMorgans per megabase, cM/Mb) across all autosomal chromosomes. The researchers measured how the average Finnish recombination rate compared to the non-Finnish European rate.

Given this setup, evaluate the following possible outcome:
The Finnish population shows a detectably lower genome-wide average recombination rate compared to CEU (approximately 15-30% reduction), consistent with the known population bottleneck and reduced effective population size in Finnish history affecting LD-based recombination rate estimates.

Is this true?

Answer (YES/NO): NO